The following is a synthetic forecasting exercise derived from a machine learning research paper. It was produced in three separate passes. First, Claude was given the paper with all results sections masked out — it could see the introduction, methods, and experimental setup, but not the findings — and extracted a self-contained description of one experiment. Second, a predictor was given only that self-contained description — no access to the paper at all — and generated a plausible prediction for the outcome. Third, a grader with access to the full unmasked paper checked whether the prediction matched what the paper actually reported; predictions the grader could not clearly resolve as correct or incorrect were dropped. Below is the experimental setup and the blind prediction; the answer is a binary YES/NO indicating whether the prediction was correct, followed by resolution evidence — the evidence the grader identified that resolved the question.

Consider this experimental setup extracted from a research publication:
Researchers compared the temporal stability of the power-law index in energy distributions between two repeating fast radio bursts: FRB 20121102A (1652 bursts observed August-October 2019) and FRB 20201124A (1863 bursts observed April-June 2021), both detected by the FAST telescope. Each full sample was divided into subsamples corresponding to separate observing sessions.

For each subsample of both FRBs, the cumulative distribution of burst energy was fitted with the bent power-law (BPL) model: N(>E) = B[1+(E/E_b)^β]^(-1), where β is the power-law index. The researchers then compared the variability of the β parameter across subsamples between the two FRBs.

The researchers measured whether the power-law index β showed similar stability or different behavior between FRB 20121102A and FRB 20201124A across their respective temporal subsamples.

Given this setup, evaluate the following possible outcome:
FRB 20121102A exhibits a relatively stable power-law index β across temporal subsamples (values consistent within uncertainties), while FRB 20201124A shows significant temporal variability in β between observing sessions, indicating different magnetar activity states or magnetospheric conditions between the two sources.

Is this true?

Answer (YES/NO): NO